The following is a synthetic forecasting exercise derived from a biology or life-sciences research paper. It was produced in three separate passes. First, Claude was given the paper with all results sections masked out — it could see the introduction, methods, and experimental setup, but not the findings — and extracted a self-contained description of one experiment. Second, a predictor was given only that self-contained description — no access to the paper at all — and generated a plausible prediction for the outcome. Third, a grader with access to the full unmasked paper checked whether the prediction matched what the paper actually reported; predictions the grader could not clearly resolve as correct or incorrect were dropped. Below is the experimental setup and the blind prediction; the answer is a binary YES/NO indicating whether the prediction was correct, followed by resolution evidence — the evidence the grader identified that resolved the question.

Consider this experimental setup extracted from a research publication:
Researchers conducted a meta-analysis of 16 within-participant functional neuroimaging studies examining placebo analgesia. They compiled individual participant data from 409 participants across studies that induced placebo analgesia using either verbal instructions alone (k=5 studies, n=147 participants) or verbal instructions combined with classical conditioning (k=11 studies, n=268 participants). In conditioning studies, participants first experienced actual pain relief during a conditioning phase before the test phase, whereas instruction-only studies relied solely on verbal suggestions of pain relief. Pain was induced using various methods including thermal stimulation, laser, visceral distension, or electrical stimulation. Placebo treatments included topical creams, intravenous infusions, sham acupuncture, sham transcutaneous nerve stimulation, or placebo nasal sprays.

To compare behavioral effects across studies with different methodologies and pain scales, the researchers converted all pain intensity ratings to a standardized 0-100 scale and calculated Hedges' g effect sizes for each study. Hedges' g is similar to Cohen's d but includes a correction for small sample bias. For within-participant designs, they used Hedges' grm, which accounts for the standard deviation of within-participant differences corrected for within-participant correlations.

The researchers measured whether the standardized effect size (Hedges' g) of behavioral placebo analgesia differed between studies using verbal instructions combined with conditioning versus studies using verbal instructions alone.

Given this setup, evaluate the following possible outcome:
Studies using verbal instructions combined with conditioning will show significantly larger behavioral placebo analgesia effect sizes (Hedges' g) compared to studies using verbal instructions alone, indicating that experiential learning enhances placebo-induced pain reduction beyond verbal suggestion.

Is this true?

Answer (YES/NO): YES